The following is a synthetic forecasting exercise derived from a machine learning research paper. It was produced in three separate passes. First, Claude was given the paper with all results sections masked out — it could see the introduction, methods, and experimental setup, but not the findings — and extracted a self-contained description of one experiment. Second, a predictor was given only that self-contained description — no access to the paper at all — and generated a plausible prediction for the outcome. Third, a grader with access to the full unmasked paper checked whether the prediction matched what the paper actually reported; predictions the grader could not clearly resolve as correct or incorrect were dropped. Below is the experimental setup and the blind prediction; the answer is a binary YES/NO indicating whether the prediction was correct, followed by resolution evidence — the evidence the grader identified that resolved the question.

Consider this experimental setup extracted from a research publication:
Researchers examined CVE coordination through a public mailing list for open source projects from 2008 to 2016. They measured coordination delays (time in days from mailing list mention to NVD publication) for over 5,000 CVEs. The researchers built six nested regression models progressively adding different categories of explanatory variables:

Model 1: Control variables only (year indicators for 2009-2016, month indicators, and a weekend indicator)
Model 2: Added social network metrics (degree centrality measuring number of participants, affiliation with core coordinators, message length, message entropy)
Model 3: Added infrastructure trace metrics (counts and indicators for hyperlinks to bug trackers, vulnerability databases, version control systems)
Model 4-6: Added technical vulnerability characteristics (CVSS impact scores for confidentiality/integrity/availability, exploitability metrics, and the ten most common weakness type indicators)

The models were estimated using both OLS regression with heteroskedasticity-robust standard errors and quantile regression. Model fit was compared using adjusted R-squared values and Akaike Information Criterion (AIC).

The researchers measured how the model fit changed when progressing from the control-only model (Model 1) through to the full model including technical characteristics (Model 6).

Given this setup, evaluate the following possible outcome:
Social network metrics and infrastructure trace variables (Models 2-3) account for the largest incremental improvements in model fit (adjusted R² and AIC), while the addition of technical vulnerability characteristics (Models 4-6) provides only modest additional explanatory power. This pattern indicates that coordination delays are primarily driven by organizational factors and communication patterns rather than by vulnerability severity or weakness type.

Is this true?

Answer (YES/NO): YES